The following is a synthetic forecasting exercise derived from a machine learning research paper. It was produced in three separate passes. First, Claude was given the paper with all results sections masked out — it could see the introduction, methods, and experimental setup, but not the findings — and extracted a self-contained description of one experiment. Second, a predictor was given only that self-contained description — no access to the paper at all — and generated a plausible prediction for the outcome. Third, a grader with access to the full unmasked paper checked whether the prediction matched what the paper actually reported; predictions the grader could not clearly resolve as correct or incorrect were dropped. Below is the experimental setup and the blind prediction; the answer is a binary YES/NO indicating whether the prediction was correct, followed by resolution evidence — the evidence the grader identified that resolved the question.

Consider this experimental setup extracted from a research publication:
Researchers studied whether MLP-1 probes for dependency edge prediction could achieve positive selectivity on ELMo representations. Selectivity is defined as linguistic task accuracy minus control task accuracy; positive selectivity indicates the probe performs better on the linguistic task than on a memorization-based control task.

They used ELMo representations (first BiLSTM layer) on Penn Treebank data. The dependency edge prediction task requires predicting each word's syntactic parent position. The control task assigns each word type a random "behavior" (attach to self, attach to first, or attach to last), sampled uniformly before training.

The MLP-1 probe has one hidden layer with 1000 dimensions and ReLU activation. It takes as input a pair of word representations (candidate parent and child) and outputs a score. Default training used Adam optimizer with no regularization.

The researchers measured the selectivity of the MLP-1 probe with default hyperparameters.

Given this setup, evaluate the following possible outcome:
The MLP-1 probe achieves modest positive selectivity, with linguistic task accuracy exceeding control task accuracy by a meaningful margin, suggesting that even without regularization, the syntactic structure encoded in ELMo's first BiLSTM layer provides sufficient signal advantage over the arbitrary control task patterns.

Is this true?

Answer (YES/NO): NO